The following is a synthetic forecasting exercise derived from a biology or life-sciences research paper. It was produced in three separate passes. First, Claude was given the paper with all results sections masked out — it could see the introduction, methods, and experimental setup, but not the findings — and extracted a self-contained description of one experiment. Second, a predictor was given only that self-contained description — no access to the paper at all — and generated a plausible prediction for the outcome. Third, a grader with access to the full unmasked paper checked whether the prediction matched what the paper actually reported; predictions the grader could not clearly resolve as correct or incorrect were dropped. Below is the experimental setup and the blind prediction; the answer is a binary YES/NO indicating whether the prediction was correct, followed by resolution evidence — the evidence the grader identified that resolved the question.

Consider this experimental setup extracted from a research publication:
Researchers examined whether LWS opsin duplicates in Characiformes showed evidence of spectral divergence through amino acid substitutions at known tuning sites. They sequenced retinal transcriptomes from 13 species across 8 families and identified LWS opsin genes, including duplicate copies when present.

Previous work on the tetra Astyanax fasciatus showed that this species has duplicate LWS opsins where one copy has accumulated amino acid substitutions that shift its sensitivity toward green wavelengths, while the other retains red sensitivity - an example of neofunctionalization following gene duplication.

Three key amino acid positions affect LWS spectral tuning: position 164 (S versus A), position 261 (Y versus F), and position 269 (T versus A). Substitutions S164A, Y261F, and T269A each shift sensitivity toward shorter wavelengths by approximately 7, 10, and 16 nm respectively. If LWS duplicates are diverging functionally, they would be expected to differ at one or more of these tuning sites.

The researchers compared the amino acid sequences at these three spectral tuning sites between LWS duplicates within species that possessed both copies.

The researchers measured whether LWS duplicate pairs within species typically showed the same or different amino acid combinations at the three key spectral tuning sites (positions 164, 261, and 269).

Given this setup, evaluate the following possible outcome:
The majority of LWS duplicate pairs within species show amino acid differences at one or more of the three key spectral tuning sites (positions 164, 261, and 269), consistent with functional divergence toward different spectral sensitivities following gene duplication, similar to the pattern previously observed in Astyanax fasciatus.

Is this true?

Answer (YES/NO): YES